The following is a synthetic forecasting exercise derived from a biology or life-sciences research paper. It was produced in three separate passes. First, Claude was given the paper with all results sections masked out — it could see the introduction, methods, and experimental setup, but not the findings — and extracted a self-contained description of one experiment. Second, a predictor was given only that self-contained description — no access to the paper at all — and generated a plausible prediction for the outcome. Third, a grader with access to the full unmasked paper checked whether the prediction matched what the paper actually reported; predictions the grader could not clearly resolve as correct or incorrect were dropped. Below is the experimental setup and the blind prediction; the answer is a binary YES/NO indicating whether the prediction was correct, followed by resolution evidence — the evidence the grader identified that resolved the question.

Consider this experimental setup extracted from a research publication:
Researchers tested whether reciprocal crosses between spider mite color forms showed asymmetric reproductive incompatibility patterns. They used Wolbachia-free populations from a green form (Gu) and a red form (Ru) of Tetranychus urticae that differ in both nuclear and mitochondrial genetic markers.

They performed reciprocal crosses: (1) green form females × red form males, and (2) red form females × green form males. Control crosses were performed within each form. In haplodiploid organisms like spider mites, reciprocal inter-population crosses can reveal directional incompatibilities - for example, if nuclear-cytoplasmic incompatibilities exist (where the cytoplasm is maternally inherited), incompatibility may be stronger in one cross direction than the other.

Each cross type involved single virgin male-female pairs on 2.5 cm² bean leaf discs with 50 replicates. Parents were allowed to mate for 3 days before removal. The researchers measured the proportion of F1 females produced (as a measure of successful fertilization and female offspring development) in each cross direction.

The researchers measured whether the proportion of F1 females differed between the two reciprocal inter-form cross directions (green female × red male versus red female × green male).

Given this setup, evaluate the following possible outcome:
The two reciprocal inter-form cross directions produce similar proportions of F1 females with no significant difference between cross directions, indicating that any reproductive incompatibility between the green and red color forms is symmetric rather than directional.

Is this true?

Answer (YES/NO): NO